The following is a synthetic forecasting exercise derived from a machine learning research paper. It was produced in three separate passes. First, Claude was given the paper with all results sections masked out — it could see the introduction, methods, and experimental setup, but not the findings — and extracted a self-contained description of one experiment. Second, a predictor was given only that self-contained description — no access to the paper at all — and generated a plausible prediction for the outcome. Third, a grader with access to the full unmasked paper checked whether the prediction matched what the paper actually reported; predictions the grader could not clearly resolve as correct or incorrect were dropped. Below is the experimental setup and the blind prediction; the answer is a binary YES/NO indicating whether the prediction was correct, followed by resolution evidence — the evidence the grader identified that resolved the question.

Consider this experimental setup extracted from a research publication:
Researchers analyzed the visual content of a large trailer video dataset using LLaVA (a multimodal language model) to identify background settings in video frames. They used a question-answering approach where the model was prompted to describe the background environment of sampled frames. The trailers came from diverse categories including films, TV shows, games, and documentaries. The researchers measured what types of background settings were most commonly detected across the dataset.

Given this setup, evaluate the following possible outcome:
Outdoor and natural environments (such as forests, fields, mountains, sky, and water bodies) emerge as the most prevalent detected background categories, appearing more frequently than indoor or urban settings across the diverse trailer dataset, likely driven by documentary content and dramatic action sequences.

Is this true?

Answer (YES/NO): NO